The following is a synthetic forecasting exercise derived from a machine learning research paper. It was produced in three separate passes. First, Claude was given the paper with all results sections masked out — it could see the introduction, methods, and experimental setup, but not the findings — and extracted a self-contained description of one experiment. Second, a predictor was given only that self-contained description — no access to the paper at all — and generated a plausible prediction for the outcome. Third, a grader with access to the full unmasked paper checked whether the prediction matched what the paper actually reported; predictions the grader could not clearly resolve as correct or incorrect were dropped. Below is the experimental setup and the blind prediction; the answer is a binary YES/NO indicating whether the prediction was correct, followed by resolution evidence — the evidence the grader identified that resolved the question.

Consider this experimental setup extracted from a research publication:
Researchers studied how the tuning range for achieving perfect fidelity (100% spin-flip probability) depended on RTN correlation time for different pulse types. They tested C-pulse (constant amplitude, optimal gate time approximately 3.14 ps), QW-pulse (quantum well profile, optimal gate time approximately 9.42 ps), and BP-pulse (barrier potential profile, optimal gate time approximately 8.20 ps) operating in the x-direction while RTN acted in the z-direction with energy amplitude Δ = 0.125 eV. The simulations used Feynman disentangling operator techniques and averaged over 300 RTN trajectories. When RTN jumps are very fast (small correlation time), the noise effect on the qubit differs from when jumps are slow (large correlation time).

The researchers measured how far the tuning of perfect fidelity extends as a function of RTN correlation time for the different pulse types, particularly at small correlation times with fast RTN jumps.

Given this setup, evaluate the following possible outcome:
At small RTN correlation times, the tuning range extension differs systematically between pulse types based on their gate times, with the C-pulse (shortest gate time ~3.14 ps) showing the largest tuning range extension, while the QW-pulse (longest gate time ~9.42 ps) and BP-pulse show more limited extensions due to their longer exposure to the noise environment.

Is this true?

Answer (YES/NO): YES